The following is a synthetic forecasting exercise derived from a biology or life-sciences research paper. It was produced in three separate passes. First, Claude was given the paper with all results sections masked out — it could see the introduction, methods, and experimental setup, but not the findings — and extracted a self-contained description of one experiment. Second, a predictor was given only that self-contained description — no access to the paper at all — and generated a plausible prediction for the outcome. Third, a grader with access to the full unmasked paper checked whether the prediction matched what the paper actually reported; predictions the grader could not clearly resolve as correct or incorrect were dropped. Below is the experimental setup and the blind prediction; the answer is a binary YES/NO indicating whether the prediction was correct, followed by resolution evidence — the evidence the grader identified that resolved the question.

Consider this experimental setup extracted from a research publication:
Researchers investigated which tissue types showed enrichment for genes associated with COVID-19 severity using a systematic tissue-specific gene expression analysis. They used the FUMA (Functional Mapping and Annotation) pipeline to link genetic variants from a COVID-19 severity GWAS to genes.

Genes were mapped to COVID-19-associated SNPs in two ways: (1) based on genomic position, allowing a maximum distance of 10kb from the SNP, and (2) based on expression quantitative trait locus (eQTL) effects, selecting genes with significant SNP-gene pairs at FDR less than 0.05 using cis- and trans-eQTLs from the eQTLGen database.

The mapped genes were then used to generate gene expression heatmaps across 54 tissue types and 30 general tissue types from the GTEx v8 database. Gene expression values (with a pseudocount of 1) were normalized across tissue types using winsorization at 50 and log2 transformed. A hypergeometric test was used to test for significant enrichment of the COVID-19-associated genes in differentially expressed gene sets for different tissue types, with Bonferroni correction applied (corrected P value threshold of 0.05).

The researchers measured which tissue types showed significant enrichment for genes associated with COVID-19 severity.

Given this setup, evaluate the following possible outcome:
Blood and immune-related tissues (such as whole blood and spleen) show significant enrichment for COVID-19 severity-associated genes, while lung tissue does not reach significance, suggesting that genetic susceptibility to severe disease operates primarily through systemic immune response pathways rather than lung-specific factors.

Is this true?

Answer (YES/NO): NO